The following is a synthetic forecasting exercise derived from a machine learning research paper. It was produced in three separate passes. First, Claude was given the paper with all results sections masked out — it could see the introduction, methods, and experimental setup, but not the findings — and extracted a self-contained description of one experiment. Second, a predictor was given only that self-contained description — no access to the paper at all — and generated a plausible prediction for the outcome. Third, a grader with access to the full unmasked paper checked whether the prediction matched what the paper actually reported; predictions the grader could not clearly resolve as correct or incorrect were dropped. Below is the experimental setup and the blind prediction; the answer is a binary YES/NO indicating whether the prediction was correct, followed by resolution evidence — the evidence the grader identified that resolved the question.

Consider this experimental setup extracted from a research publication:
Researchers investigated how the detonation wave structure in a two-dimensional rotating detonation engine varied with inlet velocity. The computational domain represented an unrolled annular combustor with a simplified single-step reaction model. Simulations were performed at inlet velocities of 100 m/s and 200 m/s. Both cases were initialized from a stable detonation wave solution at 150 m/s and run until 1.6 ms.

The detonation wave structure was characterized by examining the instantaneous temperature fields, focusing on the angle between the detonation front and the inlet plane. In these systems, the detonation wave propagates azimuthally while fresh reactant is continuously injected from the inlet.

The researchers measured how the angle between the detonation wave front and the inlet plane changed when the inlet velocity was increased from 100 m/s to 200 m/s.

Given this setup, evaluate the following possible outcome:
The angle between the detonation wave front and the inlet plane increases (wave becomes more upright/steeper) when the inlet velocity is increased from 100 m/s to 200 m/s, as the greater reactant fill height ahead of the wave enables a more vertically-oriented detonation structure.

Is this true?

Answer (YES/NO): NO